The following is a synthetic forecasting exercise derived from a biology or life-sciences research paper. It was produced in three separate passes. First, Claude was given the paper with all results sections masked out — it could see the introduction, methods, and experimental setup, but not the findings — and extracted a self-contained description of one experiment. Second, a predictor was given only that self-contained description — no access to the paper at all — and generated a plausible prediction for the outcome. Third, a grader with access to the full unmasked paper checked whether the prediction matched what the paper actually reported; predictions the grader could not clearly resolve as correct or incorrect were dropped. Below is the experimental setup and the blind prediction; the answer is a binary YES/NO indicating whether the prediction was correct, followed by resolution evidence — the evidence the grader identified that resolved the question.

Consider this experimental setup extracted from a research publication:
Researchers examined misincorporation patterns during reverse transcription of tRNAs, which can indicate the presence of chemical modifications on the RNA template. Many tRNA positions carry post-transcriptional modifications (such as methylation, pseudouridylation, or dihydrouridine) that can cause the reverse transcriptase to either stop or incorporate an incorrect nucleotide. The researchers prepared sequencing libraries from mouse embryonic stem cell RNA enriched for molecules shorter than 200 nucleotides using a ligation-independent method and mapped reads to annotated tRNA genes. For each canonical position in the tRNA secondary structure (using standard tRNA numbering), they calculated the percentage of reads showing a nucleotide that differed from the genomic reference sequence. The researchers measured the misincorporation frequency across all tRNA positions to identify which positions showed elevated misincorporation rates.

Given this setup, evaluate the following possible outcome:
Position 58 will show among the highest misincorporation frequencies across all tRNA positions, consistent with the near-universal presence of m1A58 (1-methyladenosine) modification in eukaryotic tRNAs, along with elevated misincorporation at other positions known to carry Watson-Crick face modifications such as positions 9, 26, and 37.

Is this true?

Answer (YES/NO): YES